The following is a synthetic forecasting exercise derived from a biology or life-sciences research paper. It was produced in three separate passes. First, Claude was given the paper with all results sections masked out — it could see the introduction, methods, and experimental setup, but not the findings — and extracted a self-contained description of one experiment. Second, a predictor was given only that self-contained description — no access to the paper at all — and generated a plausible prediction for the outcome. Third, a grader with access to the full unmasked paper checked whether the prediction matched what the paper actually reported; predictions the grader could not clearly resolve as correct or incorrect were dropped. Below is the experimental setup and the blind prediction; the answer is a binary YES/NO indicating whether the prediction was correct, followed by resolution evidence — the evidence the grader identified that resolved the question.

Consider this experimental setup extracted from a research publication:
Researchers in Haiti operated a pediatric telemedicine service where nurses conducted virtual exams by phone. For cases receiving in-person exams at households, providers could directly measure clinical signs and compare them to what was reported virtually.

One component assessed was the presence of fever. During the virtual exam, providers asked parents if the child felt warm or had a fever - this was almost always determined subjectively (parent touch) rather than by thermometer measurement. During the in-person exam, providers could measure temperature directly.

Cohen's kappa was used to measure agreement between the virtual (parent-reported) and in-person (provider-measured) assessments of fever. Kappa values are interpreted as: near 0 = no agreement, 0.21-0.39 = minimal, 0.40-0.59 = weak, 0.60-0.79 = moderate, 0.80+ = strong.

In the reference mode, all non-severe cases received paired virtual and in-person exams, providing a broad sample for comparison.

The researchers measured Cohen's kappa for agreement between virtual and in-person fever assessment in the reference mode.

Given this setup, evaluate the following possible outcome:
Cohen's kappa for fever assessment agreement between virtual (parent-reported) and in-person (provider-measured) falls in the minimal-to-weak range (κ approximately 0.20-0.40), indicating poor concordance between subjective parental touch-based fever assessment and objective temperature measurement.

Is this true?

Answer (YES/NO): NO